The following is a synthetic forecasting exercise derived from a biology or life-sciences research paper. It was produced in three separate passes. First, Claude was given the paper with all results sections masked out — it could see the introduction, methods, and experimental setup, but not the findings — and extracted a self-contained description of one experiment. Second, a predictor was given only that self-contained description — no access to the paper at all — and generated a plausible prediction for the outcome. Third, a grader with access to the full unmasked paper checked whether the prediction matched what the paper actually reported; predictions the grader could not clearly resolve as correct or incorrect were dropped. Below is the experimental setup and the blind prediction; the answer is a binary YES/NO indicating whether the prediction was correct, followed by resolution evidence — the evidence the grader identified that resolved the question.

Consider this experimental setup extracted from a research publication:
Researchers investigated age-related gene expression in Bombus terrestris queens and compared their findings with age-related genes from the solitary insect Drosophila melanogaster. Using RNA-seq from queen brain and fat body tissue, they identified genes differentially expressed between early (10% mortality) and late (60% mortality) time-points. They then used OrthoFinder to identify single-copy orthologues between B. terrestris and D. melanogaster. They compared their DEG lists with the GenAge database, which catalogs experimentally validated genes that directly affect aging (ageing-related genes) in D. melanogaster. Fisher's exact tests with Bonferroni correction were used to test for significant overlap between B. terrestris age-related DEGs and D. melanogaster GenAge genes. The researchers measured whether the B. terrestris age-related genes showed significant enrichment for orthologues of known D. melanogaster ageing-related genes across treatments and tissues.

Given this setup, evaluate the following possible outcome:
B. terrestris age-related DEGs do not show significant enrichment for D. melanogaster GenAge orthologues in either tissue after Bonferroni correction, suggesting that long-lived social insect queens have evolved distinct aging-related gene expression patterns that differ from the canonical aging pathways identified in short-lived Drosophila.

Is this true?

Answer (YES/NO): YES